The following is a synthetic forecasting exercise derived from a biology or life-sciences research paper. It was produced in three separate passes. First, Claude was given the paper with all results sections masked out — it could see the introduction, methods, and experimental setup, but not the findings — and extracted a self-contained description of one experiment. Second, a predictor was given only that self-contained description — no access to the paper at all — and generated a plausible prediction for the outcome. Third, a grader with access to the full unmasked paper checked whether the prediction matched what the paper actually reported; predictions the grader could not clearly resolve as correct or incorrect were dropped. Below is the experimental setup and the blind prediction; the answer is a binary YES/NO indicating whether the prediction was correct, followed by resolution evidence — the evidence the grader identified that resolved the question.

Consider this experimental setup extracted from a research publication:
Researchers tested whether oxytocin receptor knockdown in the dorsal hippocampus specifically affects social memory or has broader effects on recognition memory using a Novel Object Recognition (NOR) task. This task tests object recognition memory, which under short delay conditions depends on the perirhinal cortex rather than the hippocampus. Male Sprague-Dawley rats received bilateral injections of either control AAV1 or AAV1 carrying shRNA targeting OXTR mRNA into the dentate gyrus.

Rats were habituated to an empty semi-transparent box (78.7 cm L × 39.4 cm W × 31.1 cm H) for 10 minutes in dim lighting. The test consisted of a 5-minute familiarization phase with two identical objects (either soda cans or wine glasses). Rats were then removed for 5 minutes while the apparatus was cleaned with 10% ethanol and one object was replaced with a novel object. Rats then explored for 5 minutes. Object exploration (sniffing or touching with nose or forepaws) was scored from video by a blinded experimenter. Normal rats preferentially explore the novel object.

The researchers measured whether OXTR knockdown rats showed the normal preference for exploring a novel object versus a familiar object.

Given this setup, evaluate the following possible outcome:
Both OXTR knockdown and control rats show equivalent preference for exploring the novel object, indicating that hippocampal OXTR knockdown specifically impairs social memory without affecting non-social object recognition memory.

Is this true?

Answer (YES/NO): YES